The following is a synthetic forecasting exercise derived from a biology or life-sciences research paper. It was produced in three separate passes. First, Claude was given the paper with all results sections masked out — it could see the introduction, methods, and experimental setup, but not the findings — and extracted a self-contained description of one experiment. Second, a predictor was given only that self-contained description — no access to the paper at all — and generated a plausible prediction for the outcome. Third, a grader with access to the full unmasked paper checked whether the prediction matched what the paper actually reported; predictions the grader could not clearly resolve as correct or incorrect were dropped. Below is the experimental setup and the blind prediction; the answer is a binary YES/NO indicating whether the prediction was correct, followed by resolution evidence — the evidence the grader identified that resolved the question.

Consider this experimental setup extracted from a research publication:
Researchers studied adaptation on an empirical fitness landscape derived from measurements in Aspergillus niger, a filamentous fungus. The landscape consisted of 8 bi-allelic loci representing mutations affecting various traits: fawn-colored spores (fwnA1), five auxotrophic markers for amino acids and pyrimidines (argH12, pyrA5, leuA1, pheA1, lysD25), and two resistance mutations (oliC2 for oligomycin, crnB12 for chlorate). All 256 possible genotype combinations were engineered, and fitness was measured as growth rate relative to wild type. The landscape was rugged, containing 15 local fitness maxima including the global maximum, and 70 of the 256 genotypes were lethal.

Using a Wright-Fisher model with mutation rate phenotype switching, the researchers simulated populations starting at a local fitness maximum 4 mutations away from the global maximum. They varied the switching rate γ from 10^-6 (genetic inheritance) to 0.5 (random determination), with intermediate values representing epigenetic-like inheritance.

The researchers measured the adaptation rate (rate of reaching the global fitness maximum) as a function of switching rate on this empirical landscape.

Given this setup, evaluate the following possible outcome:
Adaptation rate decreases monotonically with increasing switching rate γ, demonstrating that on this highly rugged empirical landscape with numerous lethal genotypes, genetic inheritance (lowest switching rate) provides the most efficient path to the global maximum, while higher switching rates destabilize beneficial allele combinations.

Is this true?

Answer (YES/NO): NO